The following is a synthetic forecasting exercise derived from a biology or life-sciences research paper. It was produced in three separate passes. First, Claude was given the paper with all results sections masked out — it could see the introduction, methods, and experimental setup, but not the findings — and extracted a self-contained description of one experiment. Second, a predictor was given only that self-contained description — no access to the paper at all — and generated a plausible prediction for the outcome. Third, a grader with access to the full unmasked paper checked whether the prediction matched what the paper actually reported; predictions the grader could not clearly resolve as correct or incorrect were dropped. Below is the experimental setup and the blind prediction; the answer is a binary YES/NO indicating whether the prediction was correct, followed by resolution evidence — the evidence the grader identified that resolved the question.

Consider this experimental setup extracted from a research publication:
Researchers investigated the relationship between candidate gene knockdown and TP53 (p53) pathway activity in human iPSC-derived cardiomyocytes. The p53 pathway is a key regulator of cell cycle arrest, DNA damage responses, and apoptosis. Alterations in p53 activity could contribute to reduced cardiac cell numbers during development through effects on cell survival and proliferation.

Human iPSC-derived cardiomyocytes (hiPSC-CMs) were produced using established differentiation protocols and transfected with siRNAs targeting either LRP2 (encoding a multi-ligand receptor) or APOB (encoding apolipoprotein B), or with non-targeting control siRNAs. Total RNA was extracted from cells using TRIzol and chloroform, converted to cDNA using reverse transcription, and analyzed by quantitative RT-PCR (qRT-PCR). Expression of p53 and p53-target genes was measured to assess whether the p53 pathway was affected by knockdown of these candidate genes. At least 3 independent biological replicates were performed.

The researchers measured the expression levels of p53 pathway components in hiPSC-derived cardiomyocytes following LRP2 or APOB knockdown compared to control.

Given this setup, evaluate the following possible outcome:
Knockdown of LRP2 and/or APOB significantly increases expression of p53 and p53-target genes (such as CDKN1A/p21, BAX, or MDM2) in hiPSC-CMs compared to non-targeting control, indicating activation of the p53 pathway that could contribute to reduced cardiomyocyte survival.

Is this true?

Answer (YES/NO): YES